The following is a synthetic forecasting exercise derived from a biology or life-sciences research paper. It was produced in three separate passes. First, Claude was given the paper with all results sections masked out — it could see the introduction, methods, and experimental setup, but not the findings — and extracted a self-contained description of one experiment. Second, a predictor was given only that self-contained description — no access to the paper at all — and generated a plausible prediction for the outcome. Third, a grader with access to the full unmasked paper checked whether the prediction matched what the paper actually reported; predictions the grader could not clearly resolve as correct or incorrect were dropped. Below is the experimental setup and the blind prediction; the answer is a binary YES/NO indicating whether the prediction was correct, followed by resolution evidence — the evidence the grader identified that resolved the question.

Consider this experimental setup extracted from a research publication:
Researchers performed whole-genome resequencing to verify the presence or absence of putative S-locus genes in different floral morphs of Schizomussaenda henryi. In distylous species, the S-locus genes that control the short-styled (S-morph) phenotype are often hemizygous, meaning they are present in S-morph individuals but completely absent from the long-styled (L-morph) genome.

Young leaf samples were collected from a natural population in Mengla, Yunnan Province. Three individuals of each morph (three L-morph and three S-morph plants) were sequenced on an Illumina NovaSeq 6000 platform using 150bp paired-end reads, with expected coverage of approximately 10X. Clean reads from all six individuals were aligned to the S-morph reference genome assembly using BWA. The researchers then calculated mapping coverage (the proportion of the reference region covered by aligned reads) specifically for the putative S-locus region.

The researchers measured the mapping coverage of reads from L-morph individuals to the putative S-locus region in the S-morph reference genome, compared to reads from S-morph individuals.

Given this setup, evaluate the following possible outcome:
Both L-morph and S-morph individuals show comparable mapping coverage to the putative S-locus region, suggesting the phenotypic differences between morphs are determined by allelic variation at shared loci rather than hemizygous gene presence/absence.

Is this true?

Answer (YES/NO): NO